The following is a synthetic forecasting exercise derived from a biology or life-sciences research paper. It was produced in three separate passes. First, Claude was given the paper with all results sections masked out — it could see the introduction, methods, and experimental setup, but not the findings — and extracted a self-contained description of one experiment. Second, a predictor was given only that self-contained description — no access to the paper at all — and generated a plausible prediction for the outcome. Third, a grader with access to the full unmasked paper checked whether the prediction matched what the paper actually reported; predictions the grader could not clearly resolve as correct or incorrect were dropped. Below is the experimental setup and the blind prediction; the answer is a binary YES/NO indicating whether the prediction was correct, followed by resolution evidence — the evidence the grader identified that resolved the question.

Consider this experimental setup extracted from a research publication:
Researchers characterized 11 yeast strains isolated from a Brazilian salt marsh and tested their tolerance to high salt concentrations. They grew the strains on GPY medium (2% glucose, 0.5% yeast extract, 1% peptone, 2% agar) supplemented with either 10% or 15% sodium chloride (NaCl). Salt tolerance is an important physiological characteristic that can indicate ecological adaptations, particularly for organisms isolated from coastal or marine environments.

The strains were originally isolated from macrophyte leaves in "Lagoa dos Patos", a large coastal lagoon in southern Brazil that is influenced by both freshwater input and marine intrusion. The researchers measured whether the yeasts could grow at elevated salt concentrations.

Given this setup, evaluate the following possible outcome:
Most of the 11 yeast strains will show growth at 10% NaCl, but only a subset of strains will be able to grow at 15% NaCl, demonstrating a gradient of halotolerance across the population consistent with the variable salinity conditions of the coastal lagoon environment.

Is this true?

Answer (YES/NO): NO